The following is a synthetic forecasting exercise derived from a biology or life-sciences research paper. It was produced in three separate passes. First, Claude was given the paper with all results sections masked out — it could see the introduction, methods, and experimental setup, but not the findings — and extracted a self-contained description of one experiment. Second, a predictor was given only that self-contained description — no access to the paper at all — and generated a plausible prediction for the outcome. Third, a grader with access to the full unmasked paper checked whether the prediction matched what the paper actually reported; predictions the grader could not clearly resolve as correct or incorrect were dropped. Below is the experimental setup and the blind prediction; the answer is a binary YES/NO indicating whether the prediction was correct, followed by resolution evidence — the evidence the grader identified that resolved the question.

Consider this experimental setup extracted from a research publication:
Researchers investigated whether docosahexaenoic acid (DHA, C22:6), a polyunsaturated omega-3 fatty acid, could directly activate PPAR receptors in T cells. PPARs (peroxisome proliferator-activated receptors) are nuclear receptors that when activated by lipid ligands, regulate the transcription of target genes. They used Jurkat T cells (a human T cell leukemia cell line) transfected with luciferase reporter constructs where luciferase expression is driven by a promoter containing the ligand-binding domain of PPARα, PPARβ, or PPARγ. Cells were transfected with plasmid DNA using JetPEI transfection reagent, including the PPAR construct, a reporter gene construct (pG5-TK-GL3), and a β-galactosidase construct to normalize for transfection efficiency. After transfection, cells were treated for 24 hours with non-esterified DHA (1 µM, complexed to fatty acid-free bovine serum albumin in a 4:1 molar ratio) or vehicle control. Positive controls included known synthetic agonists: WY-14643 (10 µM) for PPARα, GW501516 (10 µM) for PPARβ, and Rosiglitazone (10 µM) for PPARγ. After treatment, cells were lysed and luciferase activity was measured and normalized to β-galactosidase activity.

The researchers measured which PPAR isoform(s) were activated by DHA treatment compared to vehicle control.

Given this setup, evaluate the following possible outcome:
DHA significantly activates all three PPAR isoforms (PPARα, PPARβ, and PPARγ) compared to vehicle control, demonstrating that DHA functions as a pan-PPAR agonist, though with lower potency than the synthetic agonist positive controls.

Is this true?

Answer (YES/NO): NO